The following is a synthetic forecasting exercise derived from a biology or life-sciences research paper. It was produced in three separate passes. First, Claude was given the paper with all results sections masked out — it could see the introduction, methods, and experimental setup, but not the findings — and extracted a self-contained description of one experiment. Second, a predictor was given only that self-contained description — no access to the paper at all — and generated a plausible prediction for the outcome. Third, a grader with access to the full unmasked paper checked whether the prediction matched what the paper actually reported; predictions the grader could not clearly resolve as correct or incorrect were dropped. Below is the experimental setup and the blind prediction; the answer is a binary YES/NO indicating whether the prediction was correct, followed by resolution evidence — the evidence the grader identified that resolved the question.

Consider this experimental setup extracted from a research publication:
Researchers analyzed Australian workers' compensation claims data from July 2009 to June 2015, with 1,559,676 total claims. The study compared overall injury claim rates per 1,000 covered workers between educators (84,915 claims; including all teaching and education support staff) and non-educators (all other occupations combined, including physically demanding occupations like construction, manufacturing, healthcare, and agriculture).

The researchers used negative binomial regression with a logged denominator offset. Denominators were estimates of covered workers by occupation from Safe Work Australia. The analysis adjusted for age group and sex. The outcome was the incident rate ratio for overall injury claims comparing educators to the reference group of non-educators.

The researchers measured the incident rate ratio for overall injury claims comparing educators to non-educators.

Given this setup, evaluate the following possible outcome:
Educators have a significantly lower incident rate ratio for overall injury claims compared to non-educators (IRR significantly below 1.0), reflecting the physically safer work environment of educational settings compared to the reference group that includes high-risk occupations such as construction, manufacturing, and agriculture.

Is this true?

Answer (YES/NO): YES